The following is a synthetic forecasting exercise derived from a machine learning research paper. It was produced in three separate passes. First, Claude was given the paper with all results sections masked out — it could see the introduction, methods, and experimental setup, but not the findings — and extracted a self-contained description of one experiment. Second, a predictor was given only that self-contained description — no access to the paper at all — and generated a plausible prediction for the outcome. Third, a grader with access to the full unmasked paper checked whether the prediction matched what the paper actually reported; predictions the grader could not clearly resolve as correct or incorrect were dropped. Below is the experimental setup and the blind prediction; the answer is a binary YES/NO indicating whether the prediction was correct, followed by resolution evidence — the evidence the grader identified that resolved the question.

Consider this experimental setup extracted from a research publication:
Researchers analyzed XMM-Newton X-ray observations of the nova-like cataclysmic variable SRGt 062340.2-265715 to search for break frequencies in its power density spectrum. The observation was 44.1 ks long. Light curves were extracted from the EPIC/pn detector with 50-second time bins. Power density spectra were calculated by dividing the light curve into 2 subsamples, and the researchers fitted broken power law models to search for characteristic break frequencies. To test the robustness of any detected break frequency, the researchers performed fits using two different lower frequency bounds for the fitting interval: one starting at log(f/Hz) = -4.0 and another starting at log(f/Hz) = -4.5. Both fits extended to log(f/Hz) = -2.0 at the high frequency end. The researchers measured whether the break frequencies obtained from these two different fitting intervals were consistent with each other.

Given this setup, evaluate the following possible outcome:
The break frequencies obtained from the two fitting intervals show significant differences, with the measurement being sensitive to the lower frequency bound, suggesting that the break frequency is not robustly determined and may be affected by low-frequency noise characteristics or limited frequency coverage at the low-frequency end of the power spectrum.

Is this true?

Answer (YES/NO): YES